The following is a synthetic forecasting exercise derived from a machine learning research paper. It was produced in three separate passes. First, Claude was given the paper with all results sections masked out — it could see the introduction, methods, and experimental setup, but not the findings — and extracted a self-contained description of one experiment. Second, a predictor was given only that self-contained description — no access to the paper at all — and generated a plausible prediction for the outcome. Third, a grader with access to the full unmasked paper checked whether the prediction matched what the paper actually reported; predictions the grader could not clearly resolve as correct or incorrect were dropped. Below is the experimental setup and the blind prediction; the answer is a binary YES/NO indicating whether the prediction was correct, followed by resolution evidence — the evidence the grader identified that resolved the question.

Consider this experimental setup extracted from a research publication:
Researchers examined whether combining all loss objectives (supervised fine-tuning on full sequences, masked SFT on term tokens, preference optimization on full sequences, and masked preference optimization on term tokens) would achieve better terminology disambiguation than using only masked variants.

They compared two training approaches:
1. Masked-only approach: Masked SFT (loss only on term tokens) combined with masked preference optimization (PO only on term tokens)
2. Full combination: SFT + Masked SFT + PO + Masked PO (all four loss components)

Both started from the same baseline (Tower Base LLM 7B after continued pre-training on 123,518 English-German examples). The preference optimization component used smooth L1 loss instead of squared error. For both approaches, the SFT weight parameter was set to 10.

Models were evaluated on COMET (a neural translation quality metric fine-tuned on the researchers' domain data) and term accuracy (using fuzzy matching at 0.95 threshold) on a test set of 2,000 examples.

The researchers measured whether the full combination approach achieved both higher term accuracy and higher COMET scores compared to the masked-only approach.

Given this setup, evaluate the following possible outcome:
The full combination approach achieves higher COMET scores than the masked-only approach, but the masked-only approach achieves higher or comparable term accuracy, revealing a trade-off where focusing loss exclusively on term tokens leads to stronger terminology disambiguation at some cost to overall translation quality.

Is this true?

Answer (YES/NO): NO